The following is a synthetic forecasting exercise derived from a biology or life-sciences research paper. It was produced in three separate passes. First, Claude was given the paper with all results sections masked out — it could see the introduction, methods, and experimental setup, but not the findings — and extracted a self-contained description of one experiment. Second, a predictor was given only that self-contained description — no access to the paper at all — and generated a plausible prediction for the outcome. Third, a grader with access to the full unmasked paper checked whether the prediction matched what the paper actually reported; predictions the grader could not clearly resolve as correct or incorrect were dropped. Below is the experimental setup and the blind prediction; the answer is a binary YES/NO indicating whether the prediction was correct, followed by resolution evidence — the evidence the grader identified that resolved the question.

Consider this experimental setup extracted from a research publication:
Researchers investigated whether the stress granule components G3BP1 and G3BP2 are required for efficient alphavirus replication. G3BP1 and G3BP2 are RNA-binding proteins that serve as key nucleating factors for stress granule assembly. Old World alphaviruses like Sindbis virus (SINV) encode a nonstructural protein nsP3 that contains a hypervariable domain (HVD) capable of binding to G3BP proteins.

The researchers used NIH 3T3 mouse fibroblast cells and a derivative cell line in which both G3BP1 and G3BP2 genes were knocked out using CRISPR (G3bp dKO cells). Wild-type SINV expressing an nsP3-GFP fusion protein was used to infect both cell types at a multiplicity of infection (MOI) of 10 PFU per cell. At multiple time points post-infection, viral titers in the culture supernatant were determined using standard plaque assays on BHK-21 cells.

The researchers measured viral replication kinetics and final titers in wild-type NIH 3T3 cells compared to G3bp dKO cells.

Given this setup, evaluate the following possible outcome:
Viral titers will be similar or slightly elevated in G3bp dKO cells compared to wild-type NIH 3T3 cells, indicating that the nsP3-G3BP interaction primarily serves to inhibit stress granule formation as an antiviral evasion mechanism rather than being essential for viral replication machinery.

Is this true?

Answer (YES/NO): NO